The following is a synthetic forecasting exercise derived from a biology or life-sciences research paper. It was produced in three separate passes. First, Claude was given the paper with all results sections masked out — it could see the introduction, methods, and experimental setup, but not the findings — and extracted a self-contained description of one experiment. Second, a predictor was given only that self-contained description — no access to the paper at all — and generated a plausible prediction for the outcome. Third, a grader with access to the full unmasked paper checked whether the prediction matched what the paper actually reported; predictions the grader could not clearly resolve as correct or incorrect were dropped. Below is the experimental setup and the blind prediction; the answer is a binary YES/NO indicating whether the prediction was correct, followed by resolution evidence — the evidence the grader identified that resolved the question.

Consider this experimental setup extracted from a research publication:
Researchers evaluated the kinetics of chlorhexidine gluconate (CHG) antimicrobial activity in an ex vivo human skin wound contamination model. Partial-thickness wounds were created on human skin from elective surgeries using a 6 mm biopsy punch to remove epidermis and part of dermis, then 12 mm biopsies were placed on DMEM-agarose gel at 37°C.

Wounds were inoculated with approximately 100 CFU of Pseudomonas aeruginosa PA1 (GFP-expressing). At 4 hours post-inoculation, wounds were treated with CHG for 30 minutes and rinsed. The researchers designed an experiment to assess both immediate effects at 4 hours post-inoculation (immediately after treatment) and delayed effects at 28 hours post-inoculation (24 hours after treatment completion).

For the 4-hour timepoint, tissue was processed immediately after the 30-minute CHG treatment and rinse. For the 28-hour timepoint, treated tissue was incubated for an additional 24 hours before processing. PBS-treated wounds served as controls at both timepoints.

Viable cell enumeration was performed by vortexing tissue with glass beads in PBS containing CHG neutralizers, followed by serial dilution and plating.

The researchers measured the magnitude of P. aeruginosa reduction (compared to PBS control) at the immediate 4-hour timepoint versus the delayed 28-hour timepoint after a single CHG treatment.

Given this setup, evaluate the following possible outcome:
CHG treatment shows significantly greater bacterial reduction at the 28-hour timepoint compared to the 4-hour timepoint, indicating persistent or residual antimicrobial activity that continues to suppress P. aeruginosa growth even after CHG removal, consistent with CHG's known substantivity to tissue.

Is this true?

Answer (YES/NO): NO